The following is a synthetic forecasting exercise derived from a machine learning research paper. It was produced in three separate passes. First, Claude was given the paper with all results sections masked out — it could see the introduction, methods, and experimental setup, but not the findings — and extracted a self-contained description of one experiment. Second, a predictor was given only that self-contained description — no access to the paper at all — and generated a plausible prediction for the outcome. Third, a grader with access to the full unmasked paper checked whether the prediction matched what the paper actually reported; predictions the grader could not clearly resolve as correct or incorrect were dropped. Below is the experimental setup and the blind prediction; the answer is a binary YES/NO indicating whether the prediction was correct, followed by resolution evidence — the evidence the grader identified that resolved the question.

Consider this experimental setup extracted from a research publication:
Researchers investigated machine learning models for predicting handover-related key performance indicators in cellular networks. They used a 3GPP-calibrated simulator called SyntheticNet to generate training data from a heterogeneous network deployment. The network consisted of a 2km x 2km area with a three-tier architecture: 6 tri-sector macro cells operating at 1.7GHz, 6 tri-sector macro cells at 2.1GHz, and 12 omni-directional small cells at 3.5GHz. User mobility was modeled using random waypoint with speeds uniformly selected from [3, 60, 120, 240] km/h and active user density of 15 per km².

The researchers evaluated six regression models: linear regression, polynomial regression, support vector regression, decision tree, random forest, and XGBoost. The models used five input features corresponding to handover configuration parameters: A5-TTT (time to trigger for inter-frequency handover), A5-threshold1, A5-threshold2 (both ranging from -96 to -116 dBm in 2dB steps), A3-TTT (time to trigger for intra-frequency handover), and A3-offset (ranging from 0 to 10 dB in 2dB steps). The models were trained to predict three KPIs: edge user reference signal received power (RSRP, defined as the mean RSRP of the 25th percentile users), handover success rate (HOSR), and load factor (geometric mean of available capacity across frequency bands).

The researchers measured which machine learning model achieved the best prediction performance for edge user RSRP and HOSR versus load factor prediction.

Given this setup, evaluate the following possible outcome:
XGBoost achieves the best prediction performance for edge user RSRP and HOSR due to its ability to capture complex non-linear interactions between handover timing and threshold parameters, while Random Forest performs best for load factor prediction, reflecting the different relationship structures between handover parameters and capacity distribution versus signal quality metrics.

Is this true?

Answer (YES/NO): YES